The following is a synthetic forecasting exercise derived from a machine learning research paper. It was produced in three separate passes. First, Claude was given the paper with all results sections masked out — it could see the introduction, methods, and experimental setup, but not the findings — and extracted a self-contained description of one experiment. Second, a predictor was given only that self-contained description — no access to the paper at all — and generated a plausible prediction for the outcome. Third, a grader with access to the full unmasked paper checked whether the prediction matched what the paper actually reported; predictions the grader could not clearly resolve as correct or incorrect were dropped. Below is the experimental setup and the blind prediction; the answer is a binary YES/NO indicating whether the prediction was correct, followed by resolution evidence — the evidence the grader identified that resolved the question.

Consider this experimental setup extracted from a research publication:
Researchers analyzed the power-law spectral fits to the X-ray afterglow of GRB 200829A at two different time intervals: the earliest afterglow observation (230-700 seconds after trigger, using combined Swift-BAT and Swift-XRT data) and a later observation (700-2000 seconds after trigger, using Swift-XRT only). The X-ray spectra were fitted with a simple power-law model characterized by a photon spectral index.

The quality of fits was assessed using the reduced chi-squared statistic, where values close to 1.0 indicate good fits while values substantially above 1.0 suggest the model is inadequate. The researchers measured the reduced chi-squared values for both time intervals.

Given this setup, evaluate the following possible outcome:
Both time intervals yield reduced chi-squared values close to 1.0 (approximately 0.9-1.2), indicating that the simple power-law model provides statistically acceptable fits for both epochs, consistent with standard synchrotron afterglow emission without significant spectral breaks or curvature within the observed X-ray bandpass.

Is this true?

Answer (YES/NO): YES